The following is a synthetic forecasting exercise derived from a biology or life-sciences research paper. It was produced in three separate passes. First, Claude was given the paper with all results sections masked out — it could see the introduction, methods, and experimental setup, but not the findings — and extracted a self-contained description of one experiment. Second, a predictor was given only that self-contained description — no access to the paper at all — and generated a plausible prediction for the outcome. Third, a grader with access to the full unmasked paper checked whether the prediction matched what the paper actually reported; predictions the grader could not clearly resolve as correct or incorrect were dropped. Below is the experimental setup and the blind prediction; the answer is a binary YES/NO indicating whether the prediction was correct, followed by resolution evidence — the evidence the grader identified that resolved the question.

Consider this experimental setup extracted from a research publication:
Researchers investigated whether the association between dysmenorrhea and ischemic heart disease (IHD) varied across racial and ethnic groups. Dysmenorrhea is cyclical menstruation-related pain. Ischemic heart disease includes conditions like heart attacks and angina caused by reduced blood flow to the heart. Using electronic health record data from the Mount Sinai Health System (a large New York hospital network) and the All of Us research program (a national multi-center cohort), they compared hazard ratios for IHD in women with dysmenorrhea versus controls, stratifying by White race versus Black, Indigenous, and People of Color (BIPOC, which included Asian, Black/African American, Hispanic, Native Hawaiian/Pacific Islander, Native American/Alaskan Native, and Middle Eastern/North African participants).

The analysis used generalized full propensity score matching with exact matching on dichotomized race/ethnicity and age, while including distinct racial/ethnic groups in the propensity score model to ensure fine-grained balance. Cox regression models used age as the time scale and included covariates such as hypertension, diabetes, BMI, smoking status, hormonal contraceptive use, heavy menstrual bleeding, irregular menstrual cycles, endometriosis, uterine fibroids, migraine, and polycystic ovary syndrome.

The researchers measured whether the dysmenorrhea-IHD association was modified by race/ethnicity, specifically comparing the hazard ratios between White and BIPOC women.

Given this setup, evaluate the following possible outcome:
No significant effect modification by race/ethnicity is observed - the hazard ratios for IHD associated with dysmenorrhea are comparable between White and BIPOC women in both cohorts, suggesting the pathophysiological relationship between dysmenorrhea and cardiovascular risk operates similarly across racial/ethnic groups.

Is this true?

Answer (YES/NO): NO